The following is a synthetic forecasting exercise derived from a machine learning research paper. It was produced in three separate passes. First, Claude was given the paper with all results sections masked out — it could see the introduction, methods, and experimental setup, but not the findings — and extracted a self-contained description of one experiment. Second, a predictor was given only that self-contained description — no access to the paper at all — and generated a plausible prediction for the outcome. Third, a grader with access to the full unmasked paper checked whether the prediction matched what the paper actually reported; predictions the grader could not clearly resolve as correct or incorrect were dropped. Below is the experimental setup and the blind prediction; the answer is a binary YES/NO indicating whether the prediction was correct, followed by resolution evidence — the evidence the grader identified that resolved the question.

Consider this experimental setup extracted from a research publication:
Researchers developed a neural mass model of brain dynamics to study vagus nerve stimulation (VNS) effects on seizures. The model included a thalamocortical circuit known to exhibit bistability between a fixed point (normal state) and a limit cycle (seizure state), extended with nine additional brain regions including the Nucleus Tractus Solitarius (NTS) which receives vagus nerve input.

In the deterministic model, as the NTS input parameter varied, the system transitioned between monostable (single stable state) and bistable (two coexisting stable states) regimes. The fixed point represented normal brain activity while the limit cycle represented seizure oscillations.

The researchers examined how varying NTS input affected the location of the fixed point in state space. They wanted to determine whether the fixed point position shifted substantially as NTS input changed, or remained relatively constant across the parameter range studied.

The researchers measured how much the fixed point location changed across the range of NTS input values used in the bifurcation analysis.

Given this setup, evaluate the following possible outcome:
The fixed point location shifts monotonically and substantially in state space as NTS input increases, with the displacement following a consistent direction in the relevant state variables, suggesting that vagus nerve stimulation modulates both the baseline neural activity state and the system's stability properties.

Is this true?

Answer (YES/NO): NO